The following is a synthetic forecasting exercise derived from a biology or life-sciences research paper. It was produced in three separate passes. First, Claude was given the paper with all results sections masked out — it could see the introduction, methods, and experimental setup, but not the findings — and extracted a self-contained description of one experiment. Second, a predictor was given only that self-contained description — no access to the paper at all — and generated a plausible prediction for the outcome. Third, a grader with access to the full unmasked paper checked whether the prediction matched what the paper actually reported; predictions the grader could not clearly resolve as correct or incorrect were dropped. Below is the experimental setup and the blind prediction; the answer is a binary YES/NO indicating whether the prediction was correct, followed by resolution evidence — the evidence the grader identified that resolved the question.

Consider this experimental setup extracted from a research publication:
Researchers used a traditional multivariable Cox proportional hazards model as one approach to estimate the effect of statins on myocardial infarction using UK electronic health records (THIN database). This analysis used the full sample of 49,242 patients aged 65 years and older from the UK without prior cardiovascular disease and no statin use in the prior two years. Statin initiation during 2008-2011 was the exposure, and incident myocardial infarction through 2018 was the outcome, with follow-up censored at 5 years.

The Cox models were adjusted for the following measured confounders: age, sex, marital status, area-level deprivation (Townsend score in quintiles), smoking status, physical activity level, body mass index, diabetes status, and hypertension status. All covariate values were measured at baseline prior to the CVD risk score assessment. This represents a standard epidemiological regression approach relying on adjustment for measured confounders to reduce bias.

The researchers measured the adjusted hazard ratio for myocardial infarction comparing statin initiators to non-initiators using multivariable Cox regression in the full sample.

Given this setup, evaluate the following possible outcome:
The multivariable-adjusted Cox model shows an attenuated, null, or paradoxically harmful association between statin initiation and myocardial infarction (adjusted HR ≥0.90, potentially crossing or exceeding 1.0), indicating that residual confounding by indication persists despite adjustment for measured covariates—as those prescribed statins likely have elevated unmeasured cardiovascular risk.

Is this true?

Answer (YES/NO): YES